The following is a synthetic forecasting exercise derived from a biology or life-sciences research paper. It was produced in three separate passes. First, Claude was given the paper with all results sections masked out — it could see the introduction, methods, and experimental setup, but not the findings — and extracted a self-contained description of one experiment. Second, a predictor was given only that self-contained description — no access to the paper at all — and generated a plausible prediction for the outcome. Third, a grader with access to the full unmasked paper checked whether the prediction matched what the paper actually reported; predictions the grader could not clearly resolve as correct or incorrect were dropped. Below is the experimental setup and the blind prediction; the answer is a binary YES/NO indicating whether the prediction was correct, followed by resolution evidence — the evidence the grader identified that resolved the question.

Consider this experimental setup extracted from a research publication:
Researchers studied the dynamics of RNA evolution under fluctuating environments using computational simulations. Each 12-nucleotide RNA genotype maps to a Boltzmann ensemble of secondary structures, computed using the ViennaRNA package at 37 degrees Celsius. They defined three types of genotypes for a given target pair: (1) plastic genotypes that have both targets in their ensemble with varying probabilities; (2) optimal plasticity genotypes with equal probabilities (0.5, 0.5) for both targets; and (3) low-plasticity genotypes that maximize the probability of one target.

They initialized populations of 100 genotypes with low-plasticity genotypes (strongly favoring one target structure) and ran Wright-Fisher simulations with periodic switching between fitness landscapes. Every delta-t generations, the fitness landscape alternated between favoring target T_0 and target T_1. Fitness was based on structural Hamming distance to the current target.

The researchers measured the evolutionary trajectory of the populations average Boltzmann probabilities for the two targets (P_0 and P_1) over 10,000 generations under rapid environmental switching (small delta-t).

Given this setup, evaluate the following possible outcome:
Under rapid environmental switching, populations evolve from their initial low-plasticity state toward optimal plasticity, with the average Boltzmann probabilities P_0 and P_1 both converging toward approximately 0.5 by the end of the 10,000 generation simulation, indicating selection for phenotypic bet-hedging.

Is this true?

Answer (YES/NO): YES